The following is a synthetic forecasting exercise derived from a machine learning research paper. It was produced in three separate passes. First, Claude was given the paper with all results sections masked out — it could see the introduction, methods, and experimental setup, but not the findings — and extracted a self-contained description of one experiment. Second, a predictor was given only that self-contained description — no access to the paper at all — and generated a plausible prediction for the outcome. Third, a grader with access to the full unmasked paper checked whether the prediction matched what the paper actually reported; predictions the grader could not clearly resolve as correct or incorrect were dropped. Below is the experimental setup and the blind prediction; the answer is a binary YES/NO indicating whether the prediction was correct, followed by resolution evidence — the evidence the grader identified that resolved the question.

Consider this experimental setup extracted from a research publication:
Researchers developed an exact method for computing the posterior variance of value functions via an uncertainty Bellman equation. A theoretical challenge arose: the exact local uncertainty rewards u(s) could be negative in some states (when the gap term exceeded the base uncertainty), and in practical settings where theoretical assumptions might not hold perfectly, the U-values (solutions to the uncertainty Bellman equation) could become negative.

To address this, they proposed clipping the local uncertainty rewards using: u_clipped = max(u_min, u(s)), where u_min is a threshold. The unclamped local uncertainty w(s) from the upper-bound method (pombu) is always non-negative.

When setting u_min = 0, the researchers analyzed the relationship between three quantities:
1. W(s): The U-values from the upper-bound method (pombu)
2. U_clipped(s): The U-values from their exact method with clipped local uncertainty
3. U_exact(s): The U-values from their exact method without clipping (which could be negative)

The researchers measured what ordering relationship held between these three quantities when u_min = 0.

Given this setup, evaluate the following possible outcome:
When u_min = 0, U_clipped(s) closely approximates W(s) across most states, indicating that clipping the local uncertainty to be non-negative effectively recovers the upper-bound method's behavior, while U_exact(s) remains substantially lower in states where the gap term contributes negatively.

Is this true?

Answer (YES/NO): NO